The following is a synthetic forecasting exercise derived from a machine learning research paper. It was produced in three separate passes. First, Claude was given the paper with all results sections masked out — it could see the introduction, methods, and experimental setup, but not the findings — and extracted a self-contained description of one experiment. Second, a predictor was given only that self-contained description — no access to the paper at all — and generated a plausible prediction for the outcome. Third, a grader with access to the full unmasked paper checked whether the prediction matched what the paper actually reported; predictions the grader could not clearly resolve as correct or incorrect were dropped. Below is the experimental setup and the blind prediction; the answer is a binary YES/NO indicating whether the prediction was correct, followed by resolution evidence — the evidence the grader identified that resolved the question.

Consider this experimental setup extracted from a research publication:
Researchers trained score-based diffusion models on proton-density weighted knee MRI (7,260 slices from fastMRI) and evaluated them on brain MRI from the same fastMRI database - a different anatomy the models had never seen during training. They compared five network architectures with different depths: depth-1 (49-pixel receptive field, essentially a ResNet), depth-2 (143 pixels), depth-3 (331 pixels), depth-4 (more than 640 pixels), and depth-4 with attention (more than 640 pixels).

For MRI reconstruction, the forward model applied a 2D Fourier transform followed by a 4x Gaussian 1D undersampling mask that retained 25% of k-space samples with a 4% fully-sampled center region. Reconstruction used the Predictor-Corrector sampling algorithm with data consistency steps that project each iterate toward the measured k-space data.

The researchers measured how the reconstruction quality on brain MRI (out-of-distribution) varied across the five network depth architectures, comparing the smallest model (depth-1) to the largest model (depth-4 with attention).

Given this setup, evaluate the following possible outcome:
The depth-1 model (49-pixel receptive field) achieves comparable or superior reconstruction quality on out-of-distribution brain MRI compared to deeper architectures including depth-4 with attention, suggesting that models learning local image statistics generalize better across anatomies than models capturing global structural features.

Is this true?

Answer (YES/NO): YES